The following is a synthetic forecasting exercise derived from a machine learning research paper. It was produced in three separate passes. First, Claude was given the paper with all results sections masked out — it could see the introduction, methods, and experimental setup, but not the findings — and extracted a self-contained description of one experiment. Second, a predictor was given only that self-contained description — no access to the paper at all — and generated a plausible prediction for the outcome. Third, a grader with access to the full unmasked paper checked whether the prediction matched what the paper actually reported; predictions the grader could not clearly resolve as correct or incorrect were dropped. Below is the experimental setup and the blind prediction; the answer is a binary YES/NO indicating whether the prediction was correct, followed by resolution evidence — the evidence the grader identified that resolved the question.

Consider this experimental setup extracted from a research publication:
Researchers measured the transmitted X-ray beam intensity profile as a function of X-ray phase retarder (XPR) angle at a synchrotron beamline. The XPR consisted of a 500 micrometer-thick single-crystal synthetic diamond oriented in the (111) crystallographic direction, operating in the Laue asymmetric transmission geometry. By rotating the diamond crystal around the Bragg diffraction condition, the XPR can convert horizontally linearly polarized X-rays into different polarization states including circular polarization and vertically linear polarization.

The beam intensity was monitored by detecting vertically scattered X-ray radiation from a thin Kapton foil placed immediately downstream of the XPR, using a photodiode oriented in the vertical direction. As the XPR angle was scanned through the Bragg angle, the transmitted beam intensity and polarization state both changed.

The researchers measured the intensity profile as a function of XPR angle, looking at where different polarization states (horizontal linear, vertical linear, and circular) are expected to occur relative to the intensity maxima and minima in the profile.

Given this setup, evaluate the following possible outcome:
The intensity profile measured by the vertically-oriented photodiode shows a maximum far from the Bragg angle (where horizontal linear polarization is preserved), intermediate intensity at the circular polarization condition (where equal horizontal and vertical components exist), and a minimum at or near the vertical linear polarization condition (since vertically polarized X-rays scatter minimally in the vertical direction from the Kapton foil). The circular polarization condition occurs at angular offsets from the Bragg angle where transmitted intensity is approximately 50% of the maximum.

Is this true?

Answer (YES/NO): YES